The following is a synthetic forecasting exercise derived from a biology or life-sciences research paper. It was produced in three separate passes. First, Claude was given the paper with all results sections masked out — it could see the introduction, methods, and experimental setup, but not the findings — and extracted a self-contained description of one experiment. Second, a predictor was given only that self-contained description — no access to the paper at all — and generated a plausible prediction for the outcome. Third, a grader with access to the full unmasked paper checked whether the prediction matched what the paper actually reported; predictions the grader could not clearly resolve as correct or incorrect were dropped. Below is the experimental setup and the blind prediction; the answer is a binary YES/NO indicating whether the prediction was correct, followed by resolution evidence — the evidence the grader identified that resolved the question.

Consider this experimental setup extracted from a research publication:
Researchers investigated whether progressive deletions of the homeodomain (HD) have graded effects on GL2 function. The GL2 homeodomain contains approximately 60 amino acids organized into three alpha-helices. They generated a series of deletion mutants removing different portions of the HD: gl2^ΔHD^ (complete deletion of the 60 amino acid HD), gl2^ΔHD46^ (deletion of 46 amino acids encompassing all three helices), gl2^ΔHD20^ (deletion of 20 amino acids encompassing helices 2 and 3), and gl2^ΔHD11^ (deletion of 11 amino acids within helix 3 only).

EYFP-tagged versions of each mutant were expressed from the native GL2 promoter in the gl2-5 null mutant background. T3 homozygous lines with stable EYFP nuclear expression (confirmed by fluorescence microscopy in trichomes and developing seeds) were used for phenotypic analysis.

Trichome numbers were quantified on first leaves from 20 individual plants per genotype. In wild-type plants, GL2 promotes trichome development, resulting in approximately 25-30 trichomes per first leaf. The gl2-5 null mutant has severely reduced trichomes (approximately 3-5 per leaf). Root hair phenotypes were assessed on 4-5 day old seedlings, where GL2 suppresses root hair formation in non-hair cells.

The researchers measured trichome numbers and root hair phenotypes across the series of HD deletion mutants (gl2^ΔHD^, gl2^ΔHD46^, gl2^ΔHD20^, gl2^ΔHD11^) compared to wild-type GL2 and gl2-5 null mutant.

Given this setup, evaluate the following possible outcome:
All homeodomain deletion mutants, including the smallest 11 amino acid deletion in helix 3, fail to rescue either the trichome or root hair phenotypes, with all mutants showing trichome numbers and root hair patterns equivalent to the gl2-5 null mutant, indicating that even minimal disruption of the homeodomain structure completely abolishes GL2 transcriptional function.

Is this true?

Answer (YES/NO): YES